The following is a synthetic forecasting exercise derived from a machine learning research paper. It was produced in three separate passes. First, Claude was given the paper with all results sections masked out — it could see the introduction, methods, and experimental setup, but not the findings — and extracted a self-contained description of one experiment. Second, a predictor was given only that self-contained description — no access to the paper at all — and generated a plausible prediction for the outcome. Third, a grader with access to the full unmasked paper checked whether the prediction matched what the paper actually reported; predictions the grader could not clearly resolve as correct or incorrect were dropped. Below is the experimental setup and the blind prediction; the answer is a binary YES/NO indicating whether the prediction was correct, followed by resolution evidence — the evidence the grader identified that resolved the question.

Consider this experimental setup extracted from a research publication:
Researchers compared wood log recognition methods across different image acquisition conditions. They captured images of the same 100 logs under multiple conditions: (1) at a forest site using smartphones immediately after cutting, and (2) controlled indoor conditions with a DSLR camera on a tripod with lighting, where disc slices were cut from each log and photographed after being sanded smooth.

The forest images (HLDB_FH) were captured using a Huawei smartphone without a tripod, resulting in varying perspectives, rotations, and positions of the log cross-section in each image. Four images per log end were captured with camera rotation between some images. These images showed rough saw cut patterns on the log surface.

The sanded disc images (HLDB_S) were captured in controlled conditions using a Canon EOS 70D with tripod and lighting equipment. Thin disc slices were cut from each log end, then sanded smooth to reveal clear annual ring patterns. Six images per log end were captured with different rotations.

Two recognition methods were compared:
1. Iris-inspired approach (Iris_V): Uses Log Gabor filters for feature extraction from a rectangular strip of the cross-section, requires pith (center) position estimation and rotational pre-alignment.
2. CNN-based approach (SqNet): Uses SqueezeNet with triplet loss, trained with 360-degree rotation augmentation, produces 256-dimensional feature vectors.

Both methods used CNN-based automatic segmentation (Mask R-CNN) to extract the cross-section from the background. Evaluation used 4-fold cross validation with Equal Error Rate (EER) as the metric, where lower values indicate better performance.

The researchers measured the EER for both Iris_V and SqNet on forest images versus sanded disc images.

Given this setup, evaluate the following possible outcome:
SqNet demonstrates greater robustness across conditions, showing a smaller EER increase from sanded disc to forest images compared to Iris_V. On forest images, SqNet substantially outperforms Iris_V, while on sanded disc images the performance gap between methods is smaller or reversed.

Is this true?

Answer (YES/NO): YES